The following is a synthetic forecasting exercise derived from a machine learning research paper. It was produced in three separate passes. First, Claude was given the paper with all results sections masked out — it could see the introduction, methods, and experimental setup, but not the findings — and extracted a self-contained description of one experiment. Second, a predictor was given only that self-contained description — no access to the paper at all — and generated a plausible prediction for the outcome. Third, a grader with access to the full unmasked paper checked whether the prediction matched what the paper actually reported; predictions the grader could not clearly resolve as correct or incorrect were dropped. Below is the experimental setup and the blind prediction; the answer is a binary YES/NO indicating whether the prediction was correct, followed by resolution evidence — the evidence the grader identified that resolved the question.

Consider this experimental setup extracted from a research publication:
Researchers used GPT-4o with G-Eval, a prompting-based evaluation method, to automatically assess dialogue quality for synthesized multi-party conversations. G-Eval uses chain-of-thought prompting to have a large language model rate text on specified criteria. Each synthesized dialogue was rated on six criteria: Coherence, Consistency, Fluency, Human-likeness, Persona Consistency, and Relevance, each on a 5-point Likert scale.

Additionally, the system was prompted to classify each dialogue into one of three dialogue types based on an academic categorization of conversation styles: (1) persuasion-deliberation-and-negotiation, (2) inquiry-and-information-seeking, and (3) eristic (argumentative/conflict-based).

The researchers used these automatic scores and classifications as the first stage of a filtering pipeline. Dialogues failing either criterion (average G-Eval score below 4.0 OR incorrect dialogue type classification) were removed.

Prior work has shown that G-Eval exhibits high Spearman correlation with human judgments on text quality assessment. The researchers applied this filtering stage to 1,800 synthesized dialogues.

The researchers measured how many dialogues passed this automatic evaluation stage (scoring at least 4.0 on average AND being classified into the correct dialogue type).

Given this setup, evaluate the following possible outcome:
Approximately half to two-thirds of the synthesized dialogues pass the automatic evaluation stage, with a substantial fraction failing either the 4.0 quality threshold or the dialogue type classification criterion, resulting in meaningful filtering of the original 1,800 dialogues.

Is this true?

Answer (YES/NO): NO